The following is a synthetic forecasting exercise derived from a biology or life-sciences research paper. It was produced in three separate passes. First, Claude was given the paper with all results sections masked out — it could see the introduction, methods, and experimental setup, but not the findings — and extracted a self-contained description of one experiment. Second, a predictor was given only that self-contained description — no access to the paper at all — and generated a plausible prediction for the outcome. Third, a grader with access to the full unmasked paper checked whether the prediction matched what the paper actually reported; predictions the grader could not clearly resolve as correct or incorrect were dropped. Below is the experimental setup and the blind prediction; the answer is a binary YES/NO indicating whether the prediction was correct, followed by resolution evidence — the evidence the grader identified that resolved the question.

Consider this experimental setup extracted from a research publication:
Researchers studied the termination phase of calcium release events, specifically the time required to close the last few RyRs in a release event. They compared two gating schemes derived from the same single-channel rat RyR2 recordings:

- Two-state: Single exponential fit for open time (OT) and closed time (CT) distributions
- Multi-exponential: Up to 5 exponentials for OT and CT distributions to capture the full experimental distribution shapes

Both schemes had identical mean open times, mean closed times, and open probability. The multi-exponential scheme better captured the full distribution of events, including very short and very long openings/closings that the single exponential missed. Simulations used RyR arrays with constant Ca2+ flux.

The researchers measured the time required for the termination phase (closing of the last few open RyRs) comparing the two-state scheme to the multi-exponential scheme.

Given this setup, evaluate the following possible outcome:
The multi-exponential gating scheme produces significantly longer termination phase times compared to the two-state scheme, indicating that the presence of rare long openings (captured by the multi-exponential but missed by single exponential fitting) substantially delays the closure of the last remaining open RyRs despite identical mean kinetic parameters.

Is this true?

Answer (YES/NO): YES